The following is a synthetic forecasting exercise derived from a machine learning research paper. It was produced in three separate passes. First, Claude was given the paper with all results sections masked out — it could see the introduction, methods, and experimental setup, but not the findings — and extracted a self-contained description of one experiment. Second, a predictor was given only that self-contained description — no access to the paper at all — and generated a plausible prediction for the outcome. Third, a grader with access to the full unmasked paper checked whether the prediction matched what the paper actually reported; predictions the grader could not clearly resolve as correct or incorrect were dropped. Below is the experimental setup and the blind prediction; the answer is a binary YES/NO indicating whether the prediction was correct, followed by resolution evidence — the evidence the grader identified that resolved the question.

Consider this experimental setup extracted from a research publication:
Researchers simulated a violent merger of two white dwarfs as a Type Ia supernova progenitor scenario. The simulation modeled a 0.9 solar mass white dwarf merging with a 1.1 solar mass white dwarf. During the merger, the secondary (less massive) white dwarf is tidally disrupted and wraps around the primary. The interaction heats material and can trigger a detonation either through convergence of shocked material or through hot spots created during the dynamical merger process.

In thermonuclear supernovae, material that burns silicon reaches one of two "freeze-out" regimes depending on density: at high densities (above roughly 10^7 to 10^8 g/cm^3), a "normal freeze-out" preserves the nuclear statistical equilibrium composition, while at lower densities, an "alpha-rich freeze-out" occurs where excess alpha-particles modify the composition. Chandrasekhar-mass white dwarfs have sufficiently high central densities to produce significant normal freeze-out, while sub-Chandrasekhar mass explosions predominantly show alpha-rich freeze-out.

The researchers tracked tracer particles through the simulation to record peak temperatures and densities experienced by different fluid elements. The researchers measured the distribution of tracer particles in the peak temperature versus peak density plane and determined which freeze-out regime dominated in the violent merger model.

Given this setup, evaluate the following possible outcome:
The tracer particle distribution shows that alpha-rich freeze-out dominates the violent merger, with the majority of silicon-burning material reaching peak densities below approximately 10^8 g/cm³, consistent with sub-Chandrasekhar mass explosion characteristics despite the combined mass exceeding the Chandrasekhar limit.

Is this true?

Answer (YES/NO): YES